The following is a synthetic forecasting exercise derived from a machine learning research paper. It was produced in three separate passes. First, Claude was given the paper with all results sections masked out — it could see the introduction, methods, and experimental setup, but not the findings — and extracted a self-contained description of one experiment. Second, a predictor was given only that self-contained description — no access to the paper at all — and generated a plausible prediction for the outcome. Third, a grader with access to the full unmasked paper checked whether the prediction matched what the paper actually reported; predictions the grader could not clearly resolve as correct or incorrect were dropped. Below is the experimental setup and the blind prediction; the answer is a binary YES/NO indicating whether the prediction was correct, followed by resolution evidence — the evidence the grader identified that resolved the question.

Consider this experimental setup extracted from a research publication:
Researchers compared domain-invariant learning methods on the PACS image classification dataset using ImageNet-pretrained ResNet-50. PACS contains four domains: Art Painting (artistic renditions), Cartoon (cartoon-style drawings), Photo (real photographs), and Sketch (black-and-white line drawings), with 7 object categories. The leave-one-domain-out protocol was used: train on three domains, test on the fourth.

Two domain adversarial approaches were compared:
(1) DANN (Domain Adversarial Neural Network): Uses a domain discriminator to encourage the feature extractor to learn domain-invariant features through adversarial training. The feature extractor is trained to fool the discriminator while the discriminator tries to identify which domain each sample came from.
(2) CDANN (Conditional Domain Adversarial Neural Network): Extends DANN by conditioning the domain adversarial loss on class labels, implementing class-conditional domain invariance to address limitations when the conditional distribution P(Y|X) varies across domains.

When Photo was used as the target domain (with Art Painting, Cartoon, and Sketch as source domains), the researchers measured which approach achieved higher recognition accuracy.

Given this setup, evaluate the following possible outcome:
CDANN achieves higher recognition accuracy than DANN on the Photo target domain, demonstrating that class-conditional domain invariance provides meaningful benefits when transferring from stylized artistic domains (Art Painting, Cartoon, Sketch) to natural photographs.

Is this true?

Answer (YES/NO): YES